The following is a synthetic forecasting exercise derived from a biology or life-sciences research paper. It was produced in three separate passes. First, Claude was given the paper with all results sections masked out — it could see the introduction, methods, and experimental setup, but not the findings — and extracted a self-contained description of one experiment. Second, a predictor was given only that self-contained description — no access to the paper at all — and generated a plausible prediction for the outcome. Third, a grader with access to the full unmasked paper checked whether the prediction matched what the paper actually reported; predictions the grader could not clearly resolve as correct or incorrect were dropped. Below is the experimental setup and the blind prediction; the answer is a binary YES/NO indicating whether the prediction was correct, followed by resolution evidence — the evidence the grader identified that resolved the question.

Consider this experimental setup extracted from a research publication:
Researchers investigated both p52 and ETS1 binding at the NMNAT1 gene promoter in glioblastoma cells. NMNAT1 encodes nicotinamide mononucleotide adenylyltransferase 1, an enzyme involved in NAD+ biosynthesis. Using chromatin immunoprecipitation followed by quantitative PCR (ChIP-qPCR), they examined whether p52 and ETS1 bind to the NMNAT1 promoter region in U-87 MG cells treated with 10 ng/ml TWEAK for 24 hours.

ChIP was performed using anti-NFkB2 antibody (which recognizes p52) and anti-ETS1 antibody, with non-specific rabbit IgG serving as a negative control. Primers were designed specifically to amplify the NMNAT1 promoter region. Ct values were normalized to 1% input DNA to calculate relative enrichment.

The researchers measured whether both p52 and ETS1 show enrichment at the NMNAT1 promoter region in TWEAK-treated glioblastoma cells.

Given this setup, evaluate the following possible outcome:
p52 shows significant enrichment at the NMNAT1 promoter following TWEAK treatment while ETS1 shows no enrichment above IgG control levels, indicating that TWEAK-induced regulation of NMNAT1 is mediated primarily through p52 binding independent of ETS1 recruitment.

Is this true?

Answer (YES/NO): NO